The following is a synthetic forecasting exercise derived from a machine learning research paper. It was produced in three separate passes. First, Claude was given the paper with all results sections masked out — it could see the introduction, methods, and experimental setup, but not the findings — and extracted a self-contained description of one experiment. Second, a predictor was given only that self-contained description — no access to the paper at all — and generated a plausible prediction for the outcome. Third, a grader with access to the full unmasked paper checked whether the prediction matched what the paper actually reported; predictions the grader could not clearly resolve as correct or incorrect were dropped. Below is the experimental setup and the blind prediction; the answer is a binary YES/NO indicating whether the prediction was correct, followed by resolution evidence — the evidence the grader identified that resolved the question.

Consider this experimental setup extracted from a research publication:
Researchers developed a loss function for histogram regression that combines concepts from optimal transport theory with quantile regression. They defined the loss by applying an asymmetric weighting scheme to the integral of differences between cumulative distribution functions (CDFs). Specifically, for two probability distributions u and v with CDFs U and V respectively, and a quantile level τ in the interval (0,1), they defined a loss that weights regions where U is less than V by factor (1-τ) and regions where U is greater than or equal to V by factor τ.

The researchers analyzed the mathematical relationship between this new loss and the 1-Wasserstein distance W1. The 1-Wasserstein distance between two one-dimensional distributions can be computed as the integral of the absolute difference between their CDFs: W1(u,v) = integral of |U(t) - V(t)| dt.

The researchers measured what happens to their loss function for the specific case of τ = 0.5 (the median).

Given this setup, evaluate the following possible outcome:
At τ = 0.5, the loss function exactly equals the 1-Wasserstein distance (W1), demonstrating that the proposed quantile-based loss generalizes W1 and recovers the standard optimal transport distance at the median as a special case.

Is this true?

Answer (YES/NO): NO